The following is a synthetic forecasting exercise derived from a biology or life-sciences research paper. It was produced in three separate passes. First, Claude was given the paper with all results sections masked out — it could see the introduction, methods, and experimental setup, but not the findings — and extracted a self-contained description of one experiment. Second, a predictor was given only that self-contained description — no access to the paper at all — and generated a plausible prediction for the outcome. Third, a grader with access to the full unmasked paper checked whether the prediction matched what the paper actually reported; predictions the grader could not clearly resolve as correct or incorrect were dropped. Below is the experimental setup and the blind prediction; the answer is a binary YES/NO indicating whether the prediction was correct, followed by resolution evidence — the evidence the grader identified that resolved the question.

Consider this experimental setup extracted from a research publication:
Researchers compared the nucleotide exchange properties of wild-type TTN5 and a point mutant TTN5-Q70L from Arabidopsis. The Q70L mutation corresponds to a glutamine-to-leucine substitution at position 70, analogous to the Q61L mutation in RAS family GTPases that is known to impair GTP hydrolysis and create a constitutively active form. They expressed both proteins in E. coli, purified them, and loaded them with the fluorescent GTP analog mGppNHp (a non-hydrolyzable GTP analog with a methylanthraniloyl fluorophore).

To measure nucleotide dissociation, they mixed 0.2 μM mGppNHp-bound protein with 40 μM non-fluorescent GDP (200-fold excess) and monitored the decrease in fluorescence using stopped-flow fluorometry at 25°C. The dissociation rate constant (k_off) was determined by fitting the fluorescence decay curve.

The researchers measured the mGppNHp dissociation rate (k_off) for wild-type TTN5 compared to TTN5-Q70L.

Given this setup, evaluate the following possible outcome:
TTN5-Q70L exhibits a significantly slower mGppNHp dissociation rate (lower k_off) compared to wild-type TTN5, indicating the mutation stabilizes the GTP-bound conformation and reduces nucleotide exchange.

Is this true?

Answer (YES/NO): NO